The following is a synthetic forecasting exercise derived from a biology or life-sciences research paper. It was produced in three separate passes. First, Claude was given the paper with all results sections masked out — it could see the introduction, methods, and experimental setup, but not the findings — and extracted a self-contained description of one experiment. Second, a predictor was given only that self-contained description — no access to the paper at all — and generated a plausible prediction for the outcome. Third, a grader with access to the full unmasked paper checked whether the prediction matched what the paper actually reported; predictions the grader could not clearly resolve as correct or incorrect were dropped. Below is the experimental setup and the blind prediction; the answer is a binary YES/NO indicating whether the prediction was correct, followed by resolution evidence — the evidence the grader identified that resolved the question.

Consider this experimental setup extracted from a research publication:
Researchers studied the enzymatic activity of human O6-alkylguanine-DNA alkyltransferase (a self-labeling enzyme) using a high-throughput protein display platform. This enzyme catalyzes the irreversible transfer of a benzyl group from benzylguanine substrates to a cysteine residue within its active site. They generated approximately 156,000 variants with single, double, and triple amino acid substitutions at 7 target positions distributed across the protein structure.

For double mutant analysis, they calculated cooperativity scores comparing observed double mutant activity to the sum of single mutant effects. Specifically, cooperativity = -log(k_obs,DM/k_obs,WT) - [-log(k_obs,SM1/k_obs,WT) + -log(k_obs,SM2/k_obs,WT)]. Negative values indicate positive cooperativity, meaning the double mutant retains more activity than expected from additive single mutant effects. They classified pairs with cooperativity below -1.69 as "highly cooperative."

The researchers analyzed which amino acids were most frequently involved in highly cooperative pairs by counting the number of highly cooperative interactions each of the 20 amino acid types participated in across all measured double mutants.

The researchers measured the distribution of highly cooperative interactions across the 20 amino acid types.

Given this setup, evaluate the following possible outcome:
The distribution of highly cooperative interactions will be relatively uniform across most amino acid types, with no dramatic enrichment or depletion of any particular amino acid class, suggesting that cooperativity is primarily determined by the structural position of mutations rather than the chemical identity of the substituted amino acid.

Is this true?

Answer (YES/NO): NO